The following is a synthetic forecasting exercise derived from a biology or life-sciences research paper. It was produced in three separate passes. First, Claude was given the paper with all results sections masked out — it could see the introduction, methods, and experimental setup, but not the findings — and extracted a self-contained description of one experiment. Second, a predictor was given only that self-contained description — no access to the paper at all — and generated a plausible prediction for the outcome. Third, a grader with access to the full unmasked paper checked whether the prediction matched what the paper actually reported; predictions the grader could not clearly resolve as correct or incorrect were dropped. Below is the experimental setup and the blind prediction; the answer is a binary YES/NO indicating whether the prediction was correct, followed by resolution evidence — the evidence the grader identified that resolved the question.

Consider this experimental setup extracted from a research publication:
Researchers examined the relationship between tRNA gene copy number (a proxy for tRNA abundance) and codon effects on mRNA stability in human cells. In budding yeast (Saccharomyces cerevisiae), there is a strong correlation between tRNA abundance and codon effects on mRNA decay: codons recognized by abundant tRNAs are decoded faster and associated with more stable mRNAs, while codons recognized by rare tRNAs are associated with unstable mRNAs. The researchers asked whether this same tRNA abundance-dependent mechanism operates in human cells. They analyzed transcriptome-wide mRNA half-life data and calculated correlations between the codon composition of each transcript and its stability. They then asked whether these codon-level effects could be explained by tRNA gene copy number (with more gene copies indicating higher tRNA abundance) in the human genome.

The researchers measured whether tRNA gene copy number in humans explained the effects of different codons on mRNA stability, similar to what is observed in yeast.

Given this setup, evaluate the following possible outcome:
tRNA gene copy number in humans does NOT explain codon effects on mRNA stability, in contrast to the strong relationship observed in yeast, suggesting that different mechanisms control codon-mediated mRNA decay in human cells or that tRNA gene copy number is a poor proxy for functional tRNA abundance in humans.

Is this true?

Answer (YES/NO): YES